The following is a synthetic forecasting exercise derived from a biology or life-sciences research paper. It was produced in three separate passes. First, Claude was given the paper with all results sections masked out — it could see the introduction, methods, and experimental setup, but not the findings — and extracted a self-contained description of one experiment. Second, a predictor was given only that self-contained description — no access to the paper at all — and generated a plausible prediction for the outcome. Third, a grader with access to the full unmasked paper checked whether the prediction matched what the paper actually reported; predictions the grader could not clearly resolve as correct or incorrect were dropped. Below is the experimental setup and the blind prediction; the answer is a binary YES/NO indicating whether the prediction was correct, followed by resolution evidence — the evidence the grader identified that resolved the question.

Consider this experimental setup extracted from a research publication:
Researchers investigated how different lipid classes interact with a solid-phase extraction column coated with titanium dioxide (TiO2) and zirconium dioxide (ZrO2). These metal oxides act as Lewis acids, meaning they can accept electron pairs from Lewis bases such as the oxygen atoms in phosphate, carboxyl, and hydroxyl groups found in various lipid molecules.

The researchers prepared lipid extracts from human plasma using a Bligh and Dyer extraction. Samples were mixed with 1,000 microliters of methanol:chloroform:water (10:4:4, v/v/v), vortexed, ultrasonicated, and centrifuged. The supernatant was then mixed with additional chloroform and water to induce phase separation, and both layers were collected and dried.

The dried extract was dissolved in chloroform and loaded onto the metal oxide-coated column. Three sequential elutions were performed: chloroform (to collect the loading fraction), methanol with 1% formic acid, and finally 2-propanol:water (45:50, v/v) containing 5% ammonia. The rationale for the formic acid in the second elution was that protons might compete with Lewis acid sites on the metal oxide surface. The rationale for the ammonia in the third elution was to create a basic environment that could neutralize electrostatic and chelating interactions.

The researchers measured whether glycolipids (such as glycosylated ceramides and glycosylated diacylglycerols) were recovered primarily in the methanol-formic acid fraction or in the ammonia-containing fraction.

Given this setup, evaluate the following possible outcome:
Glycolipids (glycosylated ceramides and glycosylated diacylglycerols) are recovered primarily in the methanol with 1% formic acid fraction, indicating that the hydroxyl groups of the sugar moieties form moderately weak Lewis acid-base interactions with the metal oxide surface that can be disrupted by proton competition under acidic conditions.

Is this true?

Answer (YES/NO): YES